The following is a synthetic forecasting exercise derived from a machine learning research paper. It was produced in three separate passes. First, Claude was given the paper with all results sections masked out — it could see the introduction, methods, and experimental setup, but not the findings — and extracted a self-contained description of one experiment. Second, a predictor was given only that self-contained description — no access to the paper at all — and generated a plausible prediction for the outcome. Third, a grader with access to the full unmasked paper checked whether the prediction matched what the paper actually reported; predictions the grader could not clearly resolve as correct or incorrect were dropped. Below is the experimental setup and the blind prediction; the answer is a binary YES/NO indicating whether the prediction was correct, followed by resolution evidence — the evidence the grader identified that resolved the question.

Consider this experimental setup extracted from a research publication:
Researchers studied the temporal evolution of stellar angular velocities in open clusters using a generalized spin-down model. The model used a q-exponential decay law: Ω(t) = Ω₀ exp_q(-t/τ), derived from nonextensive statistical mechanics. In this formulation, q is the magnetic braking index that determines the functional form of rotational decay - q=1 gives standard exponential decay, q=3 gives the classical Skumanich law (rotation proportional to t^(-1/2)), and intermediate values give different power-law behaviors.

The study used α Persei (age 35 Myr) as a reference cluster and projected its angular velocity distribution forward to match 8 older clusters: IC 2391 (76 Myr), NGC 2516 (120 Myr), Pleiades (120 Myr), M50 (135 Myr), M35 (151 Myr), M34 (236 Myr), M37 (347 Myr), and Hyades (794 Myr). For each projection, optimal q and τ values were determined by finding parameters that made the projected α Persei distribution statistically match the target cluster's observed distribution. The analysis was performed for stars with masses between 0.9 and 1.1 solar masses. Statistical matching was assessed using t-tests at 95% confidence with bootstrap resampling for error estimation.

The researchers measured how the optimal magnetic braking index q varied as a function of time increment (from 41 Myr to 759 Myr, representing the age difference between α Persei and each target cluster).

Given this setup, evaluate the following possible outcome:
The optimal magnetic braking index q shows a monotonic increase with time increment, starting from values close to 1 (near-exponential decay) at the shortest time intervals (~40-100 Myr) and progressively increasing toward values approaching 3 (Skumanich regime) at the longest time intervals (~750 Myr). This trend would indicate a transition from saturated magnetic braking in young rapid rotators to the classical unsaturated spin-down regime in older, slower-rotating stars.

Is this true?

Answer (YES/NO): NO